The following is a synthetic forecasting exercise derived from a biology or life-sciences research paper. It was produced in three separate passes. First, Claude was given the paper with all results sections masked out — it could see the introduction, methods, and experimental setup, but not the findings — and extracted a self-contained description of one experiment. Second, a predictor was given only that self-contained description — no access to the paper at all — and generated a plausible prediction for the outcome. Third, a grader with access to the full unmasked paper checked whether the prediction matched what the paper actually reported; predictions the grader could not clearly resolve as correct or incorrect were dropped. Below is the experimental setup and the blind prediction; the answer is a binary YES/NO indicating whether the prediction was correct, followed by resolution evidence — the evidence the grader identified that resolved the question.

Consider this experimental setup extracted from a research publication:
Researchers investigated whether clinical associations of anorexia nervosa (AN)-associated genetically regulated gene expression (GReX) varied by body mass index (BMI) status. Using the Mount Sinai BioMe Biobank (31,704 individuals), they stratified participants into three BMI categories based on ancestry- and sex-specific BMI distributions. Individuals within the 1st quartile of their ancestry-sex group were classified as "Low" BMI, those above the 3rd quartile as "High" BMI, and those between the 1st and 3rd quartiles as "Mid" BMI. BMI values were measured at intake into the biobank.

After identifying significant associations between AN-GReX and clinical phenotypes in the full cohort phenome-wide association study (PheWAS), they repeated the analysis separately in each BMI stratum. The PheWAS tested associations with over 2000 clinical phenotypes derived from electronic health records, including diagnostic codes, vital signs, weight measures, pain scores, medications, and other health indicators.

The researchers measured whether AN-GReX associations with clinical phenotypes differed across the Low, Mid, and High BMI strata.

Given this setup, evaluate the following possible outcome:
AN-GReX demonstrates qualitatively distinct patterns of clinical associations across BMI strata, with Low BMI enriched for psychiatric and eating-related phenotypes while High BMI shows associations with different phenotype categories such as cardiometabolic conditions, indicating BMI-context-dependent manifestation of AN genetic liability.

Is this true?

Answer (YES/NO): NO